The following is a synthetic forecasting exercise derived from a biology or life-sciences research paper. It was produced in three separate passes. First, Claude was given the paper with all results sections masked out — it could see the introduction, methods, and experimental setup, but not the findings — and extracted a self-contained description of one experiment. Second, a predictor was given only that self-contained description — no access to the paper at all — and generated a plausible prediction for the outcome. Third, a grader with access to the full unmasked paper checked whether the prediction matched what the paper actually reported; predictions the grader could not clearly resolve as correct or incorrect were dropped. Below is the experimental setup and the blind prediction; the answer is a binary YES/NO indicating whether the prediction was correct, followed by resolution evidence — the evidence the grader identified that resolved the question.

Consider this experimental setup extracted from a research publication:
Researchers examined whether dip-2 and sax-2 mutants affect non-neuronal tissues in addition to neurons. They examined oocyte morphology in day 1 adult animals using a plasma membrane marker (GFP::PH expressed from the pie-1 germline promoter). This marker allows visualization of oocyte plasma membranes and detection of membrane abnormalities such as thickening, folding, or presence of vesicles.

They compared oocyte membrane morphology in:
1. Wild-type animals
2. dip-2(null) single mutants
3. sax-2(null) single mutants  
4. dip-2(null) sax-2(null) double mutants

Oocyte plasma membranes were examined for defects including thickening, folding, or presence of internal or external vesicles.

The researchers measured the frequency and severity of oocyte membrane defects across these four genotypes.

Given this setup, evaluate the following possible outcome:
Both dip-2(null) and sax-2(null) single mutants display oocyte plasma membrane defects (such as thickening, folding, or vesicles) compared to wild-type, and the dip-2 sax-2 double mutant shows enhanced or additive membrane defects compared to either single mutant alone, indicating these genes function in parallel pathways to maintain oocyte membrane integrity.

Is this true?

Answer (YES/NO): NO